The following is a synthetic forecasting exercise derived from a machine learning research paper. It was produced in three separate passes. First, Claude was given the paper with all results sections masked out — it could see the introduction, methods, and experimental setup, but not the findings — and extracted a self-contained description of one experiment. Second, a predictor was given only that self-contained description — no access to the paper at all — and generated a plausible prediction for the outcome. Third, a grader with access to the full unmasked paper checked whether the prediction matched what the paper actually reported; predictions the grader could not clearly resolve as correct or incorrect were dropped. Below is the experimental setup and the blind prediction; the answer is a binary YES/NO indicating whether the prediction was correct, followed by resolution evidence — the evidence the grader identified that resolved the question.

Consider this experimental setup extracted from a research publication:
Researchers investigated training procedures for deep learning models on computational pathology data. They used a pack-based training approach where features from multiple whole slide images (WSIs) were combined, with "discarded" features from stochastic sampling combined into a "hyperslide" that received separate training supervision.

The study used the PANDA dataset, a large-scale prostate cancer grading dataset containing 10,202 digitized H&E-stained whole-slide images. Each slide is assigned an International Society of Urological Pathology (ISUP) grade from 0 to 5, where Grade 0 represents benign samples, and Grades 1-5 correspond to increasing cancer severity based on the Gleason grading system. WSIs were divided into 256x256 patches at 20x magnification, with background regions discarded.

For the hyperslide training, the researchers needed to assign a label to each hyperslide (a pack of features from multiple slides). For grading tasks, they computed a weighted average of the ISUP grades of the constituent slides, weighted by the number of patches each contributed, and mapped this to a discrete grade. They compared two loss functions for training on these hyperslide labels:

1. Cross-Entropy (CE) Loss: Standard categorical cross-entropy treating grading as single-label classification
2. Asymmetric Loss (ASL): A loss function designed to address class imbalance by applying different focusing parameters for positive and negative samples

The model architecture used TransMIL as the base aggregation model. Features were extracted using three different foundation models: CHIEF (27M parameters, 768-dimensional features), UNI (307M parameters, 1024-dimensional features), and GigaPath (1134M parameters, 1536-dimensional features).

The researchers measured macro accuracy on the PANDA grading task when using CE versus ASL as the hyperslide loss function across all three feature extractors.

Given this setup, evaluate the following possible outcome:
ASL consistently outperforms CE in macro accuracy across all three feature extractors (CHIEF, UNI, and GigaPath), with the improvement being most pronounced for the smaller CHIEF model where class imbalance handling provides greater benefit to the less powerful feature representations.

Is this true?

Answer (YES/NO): NO